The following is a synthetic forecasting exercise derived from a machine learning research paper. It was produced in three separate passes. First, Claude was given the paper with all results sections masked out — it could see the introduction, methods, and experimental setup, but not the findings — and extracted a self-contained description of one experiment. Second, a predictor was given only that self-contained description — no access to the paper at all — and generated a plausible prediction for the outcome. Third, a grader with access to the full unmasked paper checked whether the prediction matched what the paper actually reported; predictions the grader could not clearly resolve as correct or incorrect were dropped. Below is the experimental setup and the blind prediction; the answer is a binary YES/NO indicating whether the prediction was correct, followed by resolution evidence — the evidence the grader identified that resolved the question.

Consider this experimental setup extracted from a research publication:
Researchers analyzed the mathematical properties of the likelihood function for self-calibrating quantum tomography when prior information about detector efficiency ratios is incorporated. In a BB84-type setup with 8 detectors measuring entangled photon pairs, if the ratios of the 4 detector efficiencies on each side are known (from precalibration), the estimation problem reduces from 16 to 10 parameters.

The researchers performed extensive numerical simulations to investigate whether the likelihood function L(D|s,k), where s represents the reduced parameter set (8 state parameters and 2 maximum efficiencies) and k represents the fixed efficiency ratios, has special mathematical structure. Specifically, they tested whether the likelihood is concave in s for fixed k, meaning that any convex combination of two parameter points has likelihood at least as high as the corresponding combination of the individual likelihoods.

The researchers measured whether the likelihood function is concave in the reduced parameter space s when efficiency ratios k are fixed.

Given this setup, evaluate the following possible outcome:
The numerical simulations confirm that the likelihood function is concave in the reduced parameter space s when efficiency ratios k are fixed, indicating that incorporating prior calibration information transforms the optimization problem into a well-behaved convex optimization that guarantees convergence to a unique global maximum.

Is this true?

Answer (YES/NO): YES